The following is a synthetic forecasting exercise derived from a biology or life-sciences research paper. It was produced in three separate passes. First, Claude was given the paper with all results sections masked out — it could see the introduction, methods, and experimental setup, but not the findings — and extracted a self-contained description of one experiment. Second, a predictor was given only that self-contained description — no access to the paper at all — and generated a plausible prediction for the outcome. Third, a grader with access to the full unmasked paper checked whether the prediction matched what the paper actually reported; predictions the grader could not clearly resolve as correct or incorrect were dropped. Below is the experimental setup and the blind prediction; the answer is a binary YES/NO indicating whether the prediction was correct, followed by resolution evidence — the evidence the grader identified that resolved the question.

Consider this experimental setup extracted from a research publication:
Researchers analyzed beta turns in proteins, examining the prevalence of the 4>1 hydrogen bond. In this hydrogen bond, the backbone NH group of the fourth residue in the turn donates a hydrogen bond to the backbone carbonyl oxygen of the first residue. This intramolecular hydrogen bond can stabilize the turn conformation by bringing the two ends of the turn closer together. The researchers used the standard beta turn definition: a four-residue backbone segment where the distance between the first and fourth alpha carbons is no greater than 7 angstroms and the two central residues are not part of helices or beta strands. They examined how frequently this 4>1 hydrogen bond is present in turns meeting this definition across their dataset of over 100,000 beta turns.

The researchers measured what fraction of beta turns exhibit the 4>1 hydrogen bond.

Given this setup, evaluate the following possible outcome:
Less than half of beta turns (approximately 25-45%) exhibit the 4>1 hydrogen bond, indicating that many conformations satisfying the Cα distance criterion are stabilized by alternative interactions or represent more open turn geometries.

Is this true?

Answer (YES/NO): NO